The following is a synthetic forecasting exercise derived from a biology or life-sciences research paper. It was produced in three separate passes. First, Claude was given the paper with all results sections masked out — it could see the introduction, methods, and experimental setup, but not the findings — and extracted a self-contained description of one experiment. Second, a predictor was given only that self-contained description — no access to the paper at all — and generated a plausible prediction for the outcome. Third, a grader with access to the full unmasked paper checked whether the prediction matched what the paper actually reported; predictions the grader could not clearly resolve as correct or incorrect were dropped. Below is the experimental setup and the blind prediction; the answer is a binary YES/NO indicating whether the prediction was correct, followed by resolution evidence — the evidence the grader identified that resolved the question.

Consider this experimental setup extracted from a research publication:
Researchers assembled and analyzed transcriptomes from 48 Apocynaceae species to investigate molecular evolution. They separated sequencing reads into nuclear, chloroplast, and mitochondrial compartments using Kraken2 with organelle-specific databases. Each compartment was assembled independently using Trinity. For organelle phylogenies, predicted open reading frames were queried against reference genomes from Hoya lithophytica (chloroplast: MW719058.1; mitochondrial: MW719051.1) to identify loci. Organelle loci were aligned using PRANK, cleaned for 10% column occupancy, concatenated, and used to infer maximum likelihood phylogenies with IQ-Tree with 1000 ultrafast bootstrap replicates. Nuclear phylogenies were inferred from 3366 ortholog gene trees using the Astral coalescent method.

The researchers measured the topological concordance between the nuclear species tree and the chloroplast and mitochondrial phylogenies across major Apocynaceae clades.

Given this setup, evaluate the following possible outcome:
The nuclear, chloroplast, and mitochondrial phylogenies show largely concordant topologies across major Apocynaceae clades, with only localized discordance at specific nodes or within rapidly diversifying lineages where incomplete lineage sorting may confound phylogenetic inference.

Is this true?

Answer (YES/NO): NO